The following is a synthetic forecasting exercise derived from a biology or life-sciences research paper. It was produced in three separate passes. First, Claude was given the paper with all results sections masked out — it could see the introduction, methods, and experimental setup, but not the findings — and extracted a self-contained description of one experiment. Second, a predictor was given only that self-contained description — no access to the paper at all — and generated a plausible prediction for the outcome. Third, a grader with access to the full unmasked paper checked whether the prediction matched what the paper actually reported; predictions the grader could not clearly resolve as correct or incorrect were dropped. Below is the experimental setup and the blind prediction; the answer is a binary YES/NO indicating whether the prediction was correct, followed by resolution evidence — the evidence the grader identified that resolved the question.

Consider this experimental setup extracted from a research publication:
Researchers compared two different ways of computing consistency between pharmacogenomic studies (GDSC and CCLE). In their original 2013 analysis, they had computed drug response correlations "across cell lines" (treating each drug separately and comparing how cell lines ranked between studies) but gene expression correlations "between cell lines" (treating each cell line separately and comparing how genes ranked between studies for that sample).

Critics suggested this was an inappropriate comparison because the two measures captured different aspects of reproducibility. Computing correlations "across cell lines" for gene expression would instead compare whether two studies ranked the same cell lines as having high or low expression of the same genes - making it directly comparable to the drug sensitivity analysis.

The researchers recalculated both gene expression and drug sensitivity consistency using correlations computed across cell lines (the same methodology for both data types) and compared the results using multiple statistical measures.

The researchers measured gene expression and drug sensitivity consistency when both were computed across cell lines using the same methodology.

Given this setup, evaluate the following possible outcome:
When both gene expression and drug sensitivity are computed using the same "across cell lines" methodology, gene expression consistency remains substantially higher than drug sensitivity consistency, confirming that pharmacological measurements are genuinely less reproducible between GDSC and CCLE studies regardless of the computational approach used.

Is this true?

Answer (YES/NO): YES